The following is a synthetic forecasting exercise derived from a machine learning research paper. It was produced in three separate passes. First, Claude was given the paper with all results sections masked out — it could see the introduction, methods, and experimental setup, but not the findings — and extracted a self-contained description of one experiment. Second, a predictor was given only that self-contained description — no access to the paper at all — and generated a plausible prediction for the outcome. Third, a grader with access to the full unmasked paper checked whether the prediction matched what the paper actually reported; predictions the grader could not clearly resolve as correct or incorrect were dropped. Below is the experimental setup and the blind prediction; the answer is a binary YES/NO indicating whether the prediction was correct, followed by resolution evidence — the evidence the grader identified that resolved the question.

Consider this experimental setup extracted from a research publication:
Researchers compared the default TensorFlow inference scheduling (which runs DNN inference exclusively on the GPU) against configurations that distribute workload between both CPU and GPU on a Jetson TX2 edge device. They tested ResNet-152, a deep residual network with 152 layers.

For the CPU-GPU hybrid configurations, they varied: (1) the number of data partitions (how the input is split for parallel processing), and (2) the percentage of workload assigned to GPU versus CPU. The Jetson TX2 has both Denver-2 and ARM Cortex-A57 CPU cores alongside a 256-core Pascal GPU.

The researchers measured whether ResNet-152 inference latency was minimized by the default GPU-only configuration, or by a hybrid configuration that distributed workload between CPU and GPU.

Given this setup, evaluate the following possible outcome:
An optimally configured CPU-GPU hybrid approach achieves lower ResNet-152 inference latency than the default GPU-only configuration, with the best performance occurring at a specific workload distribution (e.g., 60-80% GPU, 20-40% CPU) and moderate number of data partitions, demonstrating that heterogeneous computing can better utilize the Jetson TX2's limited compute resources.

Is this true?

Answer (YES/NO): YES